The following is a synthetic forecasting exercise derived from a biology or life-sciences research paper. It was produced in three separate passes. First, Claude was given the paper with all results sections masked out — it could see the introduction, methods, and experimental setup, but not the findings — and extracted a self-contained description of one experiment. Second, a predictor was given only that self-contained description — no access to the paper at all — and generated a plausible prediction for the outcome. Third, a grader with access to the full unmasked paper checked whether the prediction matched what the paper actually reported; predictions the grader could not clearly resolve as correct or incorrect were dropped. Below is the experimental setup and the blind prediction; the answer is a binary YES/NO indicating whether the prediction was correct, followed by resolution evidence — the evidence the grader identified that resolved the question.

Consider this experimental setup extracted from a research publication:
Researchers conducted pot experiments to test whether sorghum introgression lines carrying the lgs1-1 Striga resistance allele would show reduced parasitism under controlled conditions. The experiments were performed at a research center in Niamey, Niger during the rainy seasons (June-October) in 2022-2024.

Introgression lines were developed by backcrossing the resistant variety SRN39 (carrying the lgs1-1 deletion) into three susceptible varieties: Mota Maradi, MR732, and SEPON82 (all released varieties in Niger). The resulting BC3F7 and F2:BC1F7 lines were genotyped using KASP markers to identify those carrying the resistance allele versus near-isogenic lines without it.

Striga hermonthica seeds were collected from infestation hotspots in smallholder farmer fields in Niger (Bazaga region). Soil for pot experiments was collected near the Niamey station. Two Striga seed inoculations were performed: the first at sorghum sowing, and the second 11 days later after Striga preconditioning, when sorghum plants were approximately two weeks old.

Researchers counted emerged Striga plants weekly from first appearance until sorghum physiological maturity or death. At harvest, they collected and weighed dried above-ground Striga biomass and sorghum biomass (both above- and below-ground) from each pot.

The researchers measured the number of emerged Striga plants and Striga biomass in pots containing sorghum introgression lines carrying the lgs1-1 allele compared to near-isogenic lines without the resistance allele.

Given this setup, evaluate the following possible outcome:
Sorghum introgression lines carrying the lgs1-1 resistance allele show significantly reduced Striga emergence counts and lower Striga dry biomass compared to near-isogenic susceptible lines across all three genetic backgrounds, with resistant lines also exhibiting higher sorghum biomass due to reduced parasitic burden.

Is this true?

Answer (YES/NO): NO